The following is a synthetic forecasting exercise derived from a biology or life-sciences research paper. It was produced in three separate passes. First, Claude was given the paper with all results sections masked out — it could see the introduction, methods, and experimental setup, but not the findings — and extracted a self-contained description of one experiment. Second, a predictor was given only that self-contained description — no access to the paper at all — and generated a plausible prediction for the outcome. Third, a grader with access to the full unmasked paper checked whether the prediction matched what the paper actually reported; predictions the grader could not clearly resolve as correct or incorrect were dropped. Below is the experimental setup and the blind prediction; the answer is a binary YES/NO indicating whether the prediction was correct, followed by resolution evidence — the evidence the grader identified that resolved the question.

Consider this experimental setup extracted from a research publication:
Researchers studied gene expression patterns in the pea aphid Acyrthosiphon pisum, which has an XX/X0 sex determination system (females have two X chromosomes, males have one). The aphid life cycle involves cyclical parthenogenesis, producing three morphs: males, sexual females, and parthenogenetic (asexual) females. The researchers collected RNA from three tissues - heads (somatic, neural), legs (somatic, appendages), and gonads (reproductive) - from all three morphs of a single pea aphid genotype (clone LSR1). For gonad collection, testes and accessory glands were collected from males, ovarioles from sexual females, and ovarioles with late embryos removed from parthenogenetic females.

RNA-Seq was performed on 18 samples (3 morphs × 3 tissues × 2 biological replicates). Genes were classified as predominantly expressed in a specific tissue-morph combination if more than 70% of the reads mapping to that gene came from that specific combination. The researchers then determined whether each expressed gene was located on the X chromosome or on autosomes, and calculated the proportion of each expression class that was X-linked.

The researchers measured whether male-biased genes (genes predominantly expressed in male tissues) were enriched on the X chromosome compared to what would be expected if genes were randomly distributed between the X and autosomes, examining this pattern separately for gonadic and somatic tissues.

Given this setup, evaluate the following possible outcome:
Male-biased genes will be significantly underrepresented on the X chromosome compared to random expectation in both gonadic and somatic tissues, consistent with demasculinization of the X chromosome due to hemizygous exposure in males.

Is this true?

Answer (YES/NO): NO